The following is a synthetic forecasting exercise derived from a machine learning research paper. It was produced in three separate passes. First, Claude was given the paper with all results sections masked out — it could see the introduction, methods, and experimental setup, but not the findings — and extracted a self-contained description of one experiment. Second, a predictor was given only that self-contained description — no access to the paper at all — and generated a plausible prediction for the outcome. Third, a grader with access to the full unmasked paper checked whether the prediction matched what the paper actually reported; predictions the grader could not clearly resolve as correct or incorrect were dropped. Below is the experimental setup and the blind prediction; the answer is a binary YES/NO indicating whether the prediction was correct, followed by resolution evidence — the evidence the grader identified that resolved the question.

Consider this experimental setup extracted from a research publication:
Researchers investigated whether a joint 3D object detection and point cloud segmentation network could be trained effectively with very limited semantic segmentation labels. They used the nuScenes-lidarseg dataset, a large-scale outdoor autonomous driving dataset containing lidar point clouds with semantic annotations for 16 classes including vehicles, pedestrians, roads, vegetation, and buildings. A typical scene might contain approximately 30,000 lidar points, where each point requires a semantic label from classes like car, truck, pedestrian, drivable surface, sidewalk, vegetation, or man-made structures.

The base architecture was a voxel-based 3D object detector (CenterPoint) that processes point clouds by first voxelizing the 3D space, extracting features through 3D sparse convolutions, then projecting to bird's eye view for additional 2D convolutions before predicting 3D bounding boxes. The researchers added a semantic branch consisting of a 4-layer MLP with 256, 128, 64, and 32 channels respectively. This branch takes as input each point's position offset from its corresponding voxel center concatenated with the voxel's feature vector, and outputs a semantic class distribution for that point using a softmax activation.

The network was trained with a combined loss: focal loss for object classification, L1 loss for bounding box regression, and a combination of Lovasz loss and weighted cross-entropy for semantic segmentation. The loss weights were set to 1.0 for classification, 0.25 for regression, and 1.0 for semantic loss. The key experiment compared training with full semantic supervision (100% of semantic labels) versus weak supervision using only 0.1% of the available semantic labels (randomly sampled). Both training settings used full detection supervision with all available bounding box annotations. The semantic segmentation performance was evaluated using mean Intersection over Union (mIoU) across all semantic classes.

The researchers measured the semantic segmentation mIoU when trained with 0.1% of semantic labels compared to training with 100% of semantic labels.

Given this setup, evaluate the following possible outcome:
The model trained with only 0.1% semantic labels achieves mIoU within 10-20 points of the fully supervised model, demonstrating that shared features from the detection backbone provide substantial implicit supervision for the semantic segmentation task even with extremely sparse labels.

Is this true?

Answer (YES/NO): NO